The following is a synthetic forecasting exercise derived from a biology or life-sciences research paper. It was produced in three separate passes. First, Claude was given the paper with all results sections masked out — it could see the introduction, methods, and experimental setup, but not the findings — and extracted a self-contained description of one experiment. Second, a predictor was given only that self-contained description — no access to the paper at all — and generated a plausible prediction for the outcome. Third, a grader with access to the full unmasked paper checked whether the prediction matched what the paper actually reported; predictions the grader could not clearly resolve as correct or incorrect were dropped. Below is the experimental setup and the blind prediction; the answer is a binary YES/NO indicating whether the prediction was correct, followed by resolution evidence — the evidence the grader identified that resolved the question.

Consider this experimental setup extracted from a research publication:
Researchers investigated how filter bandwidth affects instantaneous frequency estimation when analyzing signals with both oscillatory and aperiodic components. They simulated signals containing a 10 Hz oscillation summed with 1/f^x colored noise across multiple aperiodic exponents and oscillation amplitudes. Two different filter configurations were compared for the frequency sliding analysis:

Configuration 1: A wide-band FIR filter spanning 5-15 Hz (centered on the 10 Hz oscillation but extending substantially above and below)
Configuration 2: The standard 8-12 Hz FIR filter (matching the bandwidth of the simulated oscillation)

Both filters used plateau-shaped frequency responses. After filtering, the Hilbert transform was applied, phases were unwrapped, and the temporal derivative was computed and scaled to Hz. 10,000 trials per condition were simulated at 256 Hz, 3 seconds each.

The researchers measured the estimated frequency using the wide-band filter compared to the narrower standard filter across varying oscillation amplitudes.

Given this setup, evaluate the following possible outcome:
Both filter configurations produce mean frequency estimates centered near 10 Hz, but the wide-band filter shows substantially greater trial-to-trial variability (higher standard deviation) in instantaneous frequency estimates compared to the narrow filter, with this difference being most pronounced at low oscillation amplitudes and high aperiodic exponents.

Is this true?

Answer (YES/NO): NO